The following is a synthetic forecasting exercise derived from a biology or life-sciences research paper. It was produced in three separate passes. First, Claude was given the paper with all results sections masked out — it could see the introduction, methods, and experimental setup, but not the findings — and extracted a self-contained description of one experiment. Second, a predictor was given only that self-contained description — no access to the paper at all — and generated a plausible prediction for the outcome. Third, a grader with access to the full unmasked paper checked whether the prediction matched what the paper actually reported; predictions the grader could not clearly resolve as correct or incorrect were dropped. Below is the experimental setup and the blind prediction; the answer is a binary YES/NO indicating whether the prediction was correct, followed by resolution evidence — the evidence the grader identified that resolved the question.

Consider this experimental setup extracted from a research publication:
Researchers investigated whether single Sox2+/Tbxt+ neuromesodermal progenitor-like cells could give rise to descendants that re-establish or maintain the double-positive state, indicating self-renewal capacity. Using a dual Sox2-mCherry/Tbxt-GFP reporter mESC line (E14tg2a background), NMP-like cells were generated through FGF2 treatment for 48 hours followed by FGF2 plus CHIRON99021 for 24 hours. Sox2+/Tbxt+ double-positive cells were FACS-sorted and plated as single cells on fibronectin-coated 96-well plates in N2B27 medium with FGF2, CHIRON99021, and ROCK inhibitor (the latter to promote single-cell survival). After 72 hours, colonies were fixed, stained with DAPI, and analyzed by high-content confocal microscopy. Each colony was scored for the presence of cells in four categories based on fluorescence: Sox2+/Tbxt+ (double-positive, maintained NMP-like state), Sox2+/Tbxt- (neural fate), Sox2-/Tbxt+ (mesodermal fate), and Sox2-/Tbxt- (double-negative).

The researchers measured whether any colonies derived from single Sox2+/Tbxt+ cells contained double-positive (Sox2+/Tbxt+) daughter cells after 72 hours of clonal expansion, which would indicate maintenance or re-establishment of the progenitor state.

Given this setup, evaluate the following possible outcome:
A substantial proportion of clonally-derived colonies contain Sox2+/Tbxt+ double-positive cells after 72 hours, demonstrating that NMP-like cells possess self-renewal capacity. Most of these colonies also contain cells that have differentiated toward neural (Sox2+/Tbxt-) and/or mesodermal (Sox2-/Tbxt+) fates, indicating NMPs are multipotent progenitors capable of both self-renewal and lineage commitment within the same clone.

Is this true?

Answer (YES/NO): YES